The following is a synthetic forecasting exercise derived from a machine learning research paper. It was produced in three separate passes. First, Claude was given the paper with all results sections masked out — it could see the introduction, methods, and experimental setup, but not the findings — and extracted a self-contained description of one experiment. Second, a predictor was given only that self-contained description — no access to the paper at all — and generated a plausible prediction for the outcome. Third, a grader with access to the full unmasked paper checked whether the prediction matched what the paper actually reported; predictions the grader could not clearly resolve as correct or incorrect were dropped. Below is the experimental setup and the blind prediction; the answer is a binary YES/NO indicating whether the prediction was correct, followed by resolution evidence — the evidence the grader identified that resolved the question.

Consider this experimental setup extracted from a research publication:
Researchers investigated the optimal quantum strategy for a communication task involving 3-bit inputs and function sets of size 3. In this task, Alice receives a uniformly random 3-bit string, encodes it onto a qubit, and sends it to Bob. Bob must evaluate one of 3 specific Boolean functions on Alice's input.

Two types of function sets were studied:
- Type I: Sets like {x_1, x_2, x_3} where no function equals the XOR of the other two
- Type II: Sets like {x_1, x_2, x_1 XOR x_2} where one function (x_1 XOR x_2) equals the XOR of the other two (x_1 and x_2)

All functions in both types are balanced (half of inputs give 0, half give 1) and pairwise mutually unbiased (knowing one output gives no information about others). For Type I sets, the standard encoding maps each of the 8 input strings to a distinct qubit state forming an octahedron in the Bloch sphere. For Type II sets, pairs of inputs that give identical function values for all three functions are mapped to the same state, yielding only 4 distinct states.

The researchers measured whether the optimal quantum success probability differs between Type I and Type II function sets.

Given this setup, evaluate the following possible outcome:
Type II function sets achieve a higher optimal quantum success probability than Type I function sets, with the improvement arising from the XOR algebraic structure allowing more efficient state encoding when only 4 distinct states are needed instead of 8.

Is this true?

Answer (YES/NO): NO